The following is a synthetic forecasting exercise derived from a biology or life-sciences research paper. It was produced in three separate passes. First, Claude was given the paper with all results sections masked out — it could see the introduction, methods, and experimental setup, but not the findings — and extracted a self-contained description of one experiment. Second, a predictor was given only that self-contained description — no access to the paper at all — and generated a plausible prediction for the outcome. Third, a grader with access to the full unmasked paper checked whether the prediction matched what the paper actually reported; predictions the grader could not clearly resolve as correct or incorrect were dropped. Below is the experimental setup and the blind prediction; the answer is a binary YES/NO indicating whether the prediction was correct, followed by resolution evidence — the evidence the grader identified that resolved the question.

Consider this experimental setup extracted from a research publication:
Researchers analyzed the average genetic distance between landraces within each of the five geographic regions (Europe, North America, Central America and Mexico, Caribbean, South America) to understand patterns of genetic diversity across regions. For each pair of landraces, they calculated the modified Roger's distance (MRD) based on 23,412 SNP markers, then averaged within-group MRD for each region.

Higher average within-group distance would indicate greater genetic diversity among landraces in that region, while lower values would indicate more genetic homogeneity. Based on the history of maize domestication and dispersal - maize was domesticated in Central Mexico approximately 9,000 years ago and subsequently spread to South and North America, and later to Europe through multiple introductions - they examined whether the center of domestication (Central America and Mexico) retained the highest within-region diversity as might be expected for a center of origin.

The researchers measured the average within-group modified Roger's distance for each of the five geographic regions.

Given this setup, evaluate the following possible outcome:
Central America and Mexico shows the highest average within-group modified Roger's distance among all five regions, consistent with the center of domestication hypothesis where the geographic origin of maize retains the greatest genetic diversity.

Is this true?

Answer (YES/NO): NO